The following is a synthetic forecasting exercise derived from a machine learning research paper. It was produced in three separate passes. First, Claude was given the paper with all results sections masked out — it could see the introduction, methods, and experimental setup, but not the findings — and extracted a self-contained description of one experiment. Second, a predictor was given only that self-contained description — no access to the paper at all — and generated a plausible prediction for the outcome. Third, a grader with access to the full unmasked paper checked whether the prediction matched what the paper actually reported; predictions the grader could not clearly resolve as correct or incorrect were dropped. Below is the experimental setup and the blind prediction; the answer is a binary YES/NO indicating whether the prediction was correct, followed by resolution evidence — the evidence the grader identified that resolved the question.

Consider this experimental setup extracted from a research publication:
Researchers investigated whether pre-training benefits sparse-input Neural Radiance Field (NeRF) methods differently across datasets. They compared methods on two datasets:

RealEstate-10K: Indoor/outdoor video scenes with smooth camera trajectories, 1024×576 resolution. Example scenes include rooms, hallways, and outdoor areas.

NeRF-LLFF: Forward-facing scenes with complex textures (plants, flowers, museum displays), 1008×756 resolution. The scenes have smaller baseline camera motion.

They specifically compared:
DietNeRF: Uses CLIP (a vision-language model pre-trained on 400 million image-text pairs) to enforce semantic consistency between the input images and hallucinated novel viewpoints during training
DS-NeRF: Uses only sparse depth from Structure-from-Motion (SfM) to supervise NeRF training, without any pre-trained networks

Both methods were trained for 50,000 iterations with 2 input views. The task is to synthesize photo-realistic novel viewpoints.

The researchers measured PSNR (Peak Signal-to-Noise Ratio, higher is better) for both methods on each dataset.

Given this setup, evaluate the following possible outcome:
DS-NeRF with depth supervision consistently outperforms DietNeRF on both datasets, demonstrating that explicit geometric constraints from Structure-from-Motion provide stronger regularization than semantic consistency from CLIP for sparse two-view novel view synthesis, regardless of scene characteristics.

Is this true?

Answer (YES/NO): YES